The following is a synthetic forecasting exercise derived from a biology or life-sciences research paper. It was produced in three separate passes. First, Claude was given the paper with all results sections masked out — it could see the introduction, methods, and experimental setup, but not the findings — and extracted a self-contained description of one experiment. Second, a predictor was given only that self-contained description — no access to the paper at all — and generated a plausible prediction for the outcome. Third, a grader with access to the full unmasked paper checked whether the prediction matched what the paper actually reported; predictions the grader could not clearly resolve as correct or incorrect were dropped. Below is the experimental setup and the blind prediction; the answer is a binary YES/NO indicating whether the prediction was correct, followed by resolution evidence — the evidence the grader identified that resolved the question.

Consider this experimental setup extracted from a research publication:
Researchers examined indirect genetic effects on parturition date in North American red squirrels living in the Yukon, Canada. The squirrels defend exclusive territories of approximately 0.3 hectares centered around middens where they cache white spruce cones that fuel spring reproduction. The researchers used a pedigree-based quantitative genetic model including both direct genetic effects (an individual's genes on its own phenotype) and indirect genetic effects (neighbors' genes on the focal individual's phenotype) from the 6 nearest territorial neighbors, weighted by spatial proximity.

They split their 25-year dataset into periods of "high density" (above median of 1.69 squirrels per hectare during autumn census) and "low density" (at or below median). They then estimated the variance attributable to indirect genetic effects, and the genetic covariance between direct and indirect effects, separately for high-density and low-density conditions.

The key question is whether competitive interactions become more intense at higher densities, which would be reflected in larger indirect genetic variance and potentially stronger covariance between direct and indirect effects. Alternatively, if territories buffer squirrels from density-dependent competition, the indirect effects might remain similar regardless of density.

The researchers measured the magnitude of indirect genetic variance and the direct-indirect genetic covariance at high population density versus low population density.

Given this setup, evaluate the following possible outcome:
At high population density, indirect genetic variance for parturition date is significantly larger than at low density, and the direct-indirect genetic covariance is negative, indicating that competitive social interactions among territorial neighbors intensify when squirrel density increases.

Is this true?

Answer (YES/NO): NO